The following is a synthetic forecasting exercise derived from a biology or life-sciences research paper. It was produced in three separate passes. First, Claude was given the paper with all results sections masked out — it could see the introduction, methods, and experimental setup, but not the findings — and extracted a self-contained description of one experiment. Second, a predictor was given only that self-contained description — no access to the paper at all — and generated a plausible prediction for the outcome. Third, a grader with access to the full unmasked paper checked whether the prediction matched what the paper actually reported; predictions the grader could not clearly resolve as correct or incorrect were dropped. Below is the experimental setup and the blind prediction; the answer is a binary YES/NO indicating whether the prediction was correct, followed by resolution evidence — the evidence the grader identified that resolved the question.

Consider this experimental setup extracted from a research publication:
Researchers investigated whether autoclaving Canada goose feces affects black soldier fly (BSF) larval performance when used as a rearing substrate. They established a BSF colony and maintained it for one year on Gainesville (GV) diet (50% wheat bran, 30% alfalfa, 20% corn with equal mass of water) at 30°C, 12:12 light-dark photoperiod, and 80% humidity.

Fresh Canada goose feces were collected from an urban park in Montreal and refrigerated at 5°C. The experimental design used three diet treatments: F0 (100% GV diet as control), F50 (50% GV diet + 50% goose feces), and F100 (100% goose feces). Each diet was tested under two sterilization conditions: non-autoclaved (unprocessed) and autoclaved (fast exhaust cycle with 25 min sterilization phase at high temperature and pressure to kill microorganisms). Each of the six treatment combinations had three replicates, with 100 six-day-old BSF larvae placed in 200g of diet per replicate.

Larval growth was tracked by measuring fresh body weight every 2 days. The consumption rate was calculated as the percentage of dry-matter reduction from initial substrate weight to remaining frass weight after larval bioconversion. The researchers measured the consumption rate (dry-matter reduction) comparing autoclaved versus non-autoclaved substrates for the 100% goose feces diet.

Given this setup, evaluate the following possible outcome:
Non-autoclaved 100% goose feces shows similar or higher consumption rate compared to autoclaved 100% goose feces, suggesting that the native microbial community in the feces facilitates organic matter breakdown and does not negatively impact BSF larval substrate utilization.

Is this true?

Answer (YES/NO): YES